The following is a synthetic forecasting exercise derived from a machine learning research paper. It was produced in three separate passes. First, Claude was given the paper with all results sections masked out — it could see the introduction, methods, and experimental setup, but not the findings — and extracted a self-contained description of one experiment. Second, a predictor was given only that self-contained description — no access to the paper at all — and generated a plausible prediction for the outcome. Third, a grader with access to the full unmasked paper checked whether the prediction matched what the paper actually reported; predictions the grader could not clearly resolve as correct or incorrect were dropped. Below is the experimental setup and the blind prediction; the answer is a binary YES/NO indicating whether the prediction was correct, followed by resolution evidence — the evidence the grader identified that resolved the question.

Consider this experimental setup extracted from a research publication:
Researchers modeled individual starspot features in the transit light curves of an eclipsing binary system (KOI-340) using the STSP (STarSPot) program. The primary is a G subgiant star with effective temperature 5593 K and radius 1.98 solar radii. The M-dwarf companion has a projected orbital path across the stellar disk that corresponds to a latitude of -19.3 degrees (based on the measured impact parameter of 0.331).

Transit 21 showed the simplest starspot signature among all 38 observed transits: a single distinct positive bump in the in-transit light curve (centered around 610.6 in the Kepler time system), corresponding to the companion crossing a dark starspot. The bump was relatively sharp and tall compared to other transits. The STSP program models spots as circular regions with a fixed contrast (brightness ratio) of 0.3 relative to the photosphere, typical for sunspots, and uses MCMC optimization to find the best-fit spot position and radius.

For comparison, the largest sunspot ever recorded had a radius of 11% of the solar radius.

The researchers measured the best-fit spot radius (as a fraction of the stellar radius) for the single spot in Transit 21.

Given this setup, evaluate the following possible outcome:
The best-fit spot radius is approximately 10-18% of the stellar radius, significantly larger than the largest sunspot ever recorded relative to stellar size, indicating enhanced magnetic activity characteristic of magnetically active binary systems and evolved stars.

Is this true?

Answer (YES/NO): YES